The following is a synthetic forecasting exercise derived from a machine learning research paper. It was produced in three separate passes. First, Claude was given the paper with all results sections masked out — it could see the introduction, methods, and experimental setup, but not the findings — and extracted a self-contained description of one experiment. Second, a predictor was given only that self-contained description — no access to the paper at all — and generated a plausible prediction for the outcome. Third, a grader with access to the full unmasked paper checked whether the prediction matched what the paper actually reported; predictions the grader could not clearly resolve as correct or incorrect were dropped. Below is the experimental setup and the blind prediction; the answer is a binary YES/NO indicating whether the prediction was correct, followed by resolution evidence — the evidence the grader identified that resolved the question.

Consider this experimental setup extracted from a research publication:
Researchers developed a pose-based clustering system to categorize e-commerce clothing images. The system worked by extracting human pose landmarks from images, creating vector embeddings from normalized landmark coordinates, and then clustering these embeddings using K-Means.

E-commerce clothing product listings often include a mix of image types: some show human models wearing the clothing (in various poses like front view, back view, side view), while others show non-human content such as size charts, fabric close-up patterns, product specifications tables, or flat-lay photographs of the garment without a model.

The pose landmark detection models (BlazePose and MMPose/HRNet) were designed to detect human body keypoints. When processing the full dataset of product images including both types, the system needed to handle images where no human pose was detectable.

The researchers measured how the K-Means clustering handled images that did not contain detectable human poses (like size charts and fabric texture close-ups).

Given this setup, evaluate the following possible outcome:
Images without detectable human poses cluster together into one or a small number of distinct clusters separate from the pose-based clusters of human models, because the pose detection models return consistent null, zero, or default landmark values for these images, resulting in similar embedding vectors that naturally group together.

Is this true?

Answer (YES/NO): YES